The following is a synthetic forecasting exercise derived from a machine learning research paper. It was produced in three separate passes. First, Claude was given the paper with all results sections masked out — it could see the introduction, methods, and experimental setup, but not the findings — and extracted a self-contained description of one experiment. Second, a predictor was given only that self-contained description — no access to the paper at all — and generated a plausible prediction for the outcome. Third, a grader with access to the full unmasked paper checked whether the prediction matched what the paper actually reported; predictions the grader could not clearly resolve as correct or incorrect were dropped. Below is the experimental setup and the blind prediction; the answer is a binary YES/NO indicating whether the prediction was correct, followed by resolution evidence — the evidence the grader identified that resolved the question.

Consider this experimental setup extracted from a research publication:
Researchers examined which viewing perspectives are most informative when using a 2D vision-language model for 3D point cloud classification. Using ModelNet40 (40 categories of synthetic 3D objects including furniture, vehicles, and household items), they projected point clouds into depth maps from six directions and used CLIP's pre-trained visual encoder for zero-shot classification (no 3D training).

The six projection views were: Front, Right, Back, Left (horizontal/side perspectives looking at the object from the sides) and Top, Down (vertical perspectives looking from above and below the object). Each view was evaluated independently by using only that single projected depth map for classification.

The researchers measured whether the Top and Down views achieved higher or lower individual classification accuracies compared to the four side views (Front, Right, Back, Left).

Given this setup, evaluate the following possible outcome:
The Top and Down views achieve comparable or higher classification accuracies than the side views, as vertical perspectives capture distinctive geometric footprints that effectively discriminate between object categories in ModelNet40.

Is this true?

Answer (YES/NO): NO